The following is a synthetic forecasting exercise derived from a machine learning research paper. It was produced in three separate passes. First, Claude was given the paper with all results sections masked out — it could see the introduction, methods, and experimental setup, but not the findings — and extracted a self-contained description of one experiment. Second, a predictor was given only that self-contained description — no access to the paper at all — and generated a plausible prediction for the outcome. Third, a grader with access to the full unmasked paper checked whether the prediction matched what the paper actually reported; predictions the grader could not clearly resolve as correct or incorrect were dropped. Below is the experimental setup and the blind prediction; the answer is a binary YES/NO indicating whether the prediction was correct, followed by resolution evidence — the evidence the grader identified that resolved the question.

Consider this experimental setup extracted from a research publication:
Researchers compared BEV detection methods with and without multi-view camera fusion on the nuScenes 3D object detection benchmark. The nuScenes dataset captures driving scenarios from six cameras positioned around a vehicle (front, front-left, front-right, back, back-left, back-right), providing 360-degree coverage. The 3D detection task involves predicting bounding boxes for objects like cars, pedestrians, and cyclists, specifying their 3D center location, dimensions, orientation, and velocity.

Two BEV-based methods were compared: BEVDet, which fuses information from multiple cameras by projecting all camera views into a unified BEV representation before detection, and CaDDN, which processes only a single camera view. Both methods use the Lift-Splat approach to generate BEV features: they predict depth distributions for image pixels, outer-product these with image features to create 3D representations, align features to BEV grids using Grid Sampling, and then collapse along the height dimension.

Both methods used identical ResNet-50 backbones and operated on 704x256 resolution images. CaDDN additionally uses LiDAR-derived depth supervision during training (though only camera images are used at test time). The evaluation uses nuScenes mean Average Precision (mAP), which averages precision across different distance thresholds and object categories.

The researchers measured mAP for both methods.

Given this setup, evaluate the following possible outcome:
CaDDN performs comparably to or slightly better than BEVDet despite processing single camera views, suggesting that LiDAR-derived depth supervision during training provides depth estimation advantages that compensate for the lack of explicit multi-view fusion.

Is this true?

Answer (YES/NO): NO